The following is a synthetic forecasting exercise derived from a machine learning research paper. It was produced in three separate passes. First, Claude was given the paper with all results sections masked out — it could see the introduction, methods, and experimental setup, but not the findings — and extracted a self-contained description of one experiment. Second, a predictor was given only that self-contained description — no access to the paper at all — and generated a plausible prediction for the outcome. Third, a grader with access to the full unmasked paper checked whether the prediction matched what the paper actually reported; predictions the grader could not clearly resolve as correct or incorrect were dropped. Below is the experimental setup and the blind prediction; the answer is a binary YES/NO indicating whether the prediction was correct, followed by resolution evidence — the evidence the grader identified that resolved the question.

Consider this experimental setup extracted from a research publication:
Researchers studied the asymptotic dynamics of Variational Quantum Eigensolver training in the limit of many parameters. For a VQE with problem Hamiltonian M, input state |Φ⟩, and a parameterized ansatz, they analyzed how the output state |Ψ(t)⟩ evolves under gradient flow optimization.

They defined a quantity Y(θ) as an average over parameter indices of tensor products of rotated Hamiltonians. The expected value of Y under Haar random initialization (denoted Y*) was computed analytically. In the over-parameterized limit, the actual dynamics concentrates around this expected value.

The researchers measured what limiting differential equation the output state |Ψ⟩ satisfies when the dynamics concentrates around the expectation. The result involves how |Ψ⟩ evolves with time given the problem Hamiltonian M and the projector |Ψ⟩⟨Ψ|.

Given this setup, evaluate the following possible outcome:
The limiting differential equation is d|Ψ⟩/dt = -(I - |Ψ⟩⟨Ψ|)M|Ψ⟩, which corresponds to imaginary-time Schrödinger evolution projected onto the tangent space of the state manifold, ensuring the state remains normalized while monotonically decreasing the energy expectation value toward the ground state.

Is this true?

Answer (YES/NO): YES